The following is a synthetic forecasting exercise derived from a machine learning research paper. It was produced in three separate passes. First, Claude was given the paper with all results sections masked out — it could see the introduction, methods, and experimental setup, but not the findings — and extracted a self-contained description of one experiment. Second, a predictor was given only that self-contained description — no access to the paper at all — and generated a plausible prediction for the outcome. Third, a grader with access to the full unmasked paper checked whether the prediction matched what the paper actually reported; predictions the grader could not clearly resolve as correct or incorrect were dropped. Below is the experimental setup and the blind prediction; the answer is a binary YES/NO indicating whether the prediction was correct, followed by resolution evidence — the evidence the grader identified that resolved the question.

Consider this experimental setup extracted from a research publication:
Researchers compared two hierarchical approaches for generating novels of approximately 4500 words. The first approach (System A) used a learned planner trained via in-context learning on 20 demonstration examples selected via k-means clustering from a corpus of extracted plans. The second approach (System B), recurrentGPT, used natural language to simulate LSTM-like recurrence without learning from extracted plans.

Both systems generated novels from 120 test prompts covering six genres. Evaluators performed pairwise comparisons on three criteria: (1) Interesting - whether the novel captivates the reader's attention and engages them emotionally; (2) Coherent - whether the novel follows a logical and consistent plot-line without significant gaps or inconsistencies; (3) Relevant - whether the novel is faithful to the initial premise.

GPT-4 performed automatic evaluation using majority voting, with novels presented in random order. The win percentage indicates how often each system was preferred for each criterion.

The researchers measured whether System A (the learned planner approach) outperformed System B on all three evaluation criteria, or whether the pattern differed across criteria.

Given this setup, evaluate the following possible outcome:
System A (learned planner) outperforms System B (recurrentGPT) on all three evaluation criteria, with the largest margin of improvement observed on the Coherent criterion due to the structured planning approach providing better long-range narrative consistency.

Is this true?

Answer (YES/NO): NO